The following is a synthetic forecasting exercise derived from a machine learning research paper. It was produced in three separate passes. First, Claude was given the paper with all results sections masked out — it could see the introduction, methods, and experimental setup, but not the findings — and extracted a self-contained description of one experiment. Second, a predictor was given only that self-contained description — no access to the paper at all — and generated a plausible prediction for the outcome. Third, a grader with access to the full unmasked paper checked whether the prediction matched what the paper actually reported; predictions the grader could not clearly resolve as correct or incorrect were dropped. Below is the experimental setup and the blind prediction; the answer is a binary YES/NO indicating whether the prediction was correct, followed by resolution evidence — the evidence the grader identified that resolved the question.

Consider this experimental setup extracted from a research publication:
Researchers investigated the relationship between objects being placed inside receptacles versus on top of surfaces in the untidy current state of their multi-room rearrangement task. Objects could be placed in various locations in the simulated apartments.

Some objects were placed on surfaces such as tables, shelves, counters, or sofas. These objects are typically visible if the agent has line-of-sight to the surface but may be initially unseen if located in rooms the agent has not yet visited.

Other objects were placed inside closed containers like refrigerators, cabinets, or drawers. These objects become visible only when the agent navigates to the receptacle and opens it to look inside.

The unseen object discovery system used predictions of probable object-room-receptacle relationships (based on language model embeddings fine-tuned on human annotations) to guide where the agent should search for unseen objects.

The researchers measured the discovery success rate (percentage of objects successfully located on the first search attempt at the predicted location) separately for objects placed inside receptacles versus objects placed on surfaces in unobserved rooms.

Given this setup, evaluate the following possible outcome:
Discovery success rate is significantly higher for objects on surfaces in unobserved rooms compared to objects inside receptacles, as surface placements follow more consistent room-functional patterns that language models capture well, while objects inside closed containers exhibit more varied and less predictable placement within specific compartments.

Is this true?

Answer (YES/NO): NO